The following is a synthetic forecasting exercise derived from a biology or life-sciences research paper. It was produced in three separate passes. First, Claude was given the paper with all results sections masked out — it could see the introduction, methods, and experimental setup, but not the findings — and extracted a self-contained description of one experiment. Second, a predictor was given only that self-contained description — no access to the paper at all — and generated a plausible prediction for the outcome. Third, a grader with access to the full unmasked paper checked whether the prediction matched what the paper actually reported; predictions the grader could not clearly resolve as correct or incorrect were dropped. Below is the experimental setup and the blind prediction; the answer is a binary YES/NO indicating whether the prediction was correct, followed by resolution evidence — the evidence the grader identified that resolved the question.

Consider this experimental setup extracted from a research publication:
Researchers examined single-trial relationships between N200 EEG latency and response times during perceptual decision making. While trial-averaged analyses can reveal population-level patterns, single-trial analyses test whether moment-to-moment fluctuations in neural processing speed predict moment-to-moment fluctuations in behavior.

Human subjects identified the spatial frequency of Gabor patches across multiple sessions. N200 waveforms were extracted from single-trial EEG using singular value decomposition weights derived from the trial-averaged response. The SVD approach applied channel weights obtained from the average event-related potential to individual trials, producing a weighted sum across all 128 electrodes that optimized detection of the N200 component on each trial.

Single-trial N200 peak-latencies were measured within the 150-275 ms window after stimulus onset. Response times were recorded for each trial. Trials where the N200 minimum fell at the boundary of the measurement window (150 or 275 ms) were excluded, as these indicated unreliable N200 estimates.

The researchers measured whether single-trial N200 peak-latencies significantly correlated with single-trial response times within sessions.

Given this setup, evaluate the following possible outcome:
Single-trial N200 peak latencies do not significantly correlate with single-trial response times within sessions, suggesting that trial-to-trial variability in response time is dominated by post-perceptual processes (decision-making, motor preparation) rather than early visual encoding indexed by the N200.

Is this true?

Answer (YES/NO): NO